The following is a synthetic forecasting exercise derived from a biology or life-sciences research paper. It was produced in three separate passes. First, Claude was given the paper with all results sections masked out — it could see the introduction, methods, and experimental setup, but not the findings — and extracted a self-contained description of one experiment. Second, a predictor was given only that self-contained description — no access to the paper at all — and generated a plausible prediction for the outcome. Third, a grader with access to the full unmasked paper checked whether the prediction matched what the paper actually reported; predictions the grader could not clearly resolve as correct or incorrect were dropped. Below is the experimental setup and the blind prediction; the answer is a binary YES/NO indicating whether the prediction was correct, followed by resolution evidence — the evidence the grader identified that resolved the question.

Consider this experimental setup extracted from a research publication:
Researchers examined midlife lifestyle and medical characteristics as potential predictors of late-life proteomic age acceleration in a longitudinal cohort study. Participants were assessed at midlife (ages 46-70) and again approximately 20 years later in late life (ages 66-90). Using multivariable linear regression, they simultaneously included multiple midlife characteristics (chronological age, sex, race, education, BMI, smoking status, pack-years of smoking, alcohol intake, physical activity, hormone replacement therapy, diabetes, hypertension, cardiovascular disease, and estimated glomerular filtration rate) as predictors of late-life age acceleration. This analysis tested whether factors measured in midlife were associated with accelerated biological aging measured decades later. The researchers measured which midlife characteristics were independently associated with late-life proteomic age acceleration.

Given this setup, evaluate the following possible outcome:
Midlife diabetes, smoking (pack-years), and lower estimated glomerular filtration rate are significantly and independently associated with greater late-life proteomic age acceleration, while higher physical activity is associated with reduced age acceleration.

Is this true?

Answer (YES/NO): YES